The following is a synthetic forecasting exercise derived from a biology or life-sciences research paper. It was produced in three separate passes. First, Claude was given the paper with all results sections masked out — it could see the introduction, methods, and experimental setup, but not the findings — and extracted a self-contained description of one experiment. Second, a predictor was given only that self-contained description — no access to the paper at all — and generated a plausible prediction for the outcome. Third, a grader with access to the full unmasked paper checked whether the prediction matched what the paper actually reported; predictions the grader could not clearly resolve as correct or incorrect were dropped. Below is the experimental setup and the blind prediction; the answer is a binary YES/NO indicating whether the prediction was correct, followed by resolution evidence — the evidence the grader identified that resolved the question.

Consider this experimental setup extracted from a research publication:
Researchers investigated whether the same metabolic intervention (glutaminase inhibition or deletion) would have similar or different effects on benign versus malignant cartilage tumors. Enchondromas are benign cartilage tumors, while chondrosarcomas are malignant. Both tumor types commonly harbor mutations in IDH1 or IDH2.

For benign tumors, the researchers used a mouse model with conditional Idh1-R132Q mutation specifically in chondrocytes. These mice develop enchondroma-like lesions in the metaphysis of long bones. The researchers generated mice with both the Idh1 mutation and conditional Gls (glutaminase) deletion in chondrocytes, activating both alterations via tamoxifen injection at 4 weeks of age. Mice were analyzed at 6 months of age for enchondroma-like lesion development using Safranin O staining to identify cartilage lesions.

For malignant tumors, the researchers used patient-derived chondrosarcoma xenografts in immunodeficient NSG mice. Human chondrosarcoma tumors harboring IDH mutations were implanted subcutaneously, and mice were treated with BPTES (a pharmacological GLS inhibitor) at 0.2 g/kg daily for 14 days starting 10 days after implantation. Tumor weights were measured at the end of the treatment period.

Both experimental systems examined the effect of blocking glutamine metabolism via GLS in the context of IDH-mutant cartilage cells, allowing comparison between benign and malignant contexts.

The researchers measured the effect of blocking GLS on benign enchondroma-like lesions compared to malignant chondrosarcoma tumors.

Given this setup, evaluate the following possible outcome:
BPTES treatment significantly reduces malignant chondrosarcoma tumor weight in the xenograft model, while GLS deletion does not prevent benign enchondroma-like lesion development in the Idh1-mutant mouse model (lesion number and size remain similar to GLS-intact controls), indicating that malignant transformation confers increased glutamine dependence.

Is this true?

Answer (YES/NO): NO